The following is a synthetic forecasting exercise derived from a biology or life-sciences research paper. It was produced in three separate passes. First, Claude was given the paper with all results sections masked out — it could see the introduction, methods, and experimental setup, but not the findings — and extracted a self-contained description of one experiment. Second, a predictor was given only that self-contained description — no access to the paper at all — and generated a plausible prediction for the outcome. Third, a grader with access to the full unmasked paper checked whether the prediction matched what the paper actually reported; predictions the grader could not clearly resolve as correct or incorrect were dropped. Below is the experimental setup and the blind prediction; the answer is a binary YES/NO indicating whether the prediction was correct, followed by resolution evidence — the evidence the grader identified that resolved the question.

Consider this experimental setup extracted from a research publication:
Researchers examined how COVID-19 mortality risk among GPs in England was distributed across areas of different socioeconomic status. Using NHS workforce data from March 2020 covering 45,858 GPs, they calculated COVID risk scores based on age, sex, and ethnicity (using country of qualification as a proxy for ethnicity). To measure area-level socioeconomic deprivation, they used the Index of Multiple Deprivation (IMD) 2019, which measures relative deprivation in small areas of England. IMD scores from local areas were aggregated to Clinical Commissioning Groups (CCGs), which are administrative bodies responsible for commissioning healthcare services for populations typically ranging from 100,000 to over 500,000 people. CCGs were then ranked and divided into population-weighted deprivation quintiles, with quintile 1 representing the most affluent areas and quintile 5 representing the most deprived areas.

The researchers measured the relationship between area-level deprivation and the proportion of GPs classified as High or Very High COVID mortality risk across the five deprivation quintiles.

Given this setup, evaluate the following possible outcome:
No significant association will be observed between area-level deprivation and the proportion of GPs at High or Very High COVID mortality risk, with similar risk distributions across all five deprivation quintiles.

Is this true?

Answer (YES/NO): NO